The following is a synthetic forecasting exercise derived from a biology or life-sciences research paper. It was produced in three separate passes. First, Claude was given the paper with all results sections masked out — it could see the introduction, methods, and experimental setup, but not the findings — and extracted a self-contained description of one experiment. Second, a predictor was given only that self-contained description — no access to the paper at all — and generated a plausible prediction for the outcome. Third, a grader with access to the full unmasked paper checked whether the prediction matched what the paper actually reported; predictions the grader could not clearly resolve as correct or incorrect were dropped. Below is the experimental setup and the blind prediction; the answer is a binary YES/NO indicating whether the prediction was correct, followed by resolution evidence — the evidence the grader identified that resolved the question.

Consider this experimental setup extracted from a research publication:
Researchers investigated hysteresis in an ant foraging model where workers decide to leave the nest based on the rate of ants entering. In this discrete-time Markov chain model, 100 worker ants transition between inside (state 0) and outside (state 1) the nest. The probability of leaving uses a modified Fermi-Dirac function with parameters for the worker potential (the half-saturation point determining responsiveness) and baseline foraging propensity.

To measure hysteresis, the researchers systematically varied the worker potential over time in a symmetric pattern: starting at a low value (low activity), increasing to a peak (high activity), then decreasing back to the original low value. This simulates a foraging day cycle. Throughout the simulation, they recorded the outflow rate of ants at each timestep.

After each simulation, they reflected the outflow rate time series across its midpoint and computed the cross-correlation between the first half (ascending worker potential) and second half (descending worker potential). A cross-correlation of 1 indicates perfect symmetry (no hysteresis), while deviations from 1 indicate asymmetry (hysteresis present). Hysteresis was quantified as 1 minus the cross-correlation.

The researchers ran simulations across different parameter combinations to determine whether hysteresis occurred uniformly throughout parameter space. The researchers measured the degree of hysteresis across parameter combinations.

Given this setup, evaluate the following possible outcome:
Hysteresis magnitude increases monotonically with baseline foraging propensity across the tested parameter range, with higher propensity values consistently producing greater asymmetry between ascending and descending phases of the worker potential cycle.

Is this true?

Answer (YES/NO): NO